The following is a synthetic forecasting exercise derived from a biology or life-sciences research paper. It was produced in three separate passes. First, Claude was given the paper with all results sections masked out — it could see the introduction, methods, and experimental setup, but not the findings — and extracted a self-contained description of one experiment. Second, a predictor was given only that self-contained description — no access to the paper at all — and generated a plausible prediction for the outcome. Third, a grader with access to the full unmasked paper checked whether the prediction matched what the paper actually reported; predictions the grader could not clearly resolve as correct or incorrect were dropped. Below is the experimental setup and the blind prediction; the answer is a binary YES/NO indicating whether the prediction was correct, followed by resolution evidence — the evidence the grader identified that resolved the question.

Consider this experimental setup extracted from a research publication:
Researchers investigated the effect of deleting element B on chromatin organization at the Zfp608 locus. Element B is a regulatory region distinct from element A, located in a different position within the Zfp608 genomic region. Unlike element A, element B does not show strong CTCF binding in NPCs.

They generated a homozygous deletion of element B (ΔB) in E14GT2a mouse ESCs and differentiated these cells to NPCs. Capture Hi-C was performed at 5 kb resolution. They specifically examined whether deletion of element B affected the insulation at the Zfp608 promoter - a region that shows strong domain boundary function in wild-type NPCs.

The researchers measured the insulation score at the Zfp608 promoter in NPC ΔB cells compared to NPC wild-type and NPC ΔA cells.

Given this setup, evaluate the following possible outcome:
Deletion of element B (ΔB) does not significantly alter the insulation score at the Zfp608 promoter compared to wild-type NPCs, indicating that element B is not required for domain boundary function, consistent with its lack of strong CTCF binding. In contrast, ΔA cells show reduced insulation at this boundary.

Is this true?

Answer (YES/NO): NO